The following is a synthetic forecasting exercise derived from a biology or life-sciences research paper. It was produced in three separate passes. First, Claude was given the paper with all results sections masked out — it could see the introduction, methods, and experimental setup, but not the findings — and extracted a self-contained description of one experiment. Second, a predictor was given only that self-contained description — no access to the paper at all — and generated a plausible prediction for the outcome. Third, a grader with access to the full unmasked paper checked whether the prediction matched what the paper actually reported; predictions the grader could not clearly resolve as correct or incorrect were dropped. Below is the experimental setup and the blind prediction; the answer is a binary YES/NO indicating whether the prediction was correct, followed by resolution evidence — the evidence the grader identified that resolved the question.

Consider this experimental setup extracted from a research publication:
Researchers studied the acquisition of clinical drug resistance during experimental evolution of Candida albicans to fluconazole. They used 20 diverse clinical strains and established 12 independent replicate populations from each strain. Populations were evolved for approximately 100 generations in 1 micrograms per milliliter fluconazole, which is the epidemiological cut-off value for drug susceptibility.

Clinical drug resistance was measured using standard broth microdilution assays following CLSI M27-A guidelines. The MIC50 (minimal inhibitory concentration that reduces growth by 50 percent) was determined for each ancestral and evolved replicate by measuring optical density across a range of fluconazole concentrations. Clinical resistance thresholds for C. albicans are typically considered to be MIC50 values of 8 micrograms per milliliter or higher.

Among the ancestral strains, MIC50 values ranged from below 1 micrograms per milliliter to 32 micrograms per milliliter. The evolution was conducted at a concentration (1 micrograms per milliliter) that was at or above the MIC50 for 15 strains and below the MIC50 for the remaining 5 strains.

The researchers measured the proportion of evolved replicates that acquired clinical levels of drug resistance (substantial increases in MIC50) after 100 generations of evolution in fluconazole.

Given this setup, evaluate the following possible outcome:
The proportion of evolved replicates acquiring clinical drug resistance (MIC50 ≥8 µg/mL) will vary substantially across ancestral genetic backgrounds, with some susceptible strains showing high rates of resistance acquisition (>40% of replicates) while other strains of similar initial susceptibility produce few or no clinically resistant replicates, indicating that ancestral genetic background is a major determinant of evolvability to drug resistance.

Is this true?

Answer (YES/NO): NO